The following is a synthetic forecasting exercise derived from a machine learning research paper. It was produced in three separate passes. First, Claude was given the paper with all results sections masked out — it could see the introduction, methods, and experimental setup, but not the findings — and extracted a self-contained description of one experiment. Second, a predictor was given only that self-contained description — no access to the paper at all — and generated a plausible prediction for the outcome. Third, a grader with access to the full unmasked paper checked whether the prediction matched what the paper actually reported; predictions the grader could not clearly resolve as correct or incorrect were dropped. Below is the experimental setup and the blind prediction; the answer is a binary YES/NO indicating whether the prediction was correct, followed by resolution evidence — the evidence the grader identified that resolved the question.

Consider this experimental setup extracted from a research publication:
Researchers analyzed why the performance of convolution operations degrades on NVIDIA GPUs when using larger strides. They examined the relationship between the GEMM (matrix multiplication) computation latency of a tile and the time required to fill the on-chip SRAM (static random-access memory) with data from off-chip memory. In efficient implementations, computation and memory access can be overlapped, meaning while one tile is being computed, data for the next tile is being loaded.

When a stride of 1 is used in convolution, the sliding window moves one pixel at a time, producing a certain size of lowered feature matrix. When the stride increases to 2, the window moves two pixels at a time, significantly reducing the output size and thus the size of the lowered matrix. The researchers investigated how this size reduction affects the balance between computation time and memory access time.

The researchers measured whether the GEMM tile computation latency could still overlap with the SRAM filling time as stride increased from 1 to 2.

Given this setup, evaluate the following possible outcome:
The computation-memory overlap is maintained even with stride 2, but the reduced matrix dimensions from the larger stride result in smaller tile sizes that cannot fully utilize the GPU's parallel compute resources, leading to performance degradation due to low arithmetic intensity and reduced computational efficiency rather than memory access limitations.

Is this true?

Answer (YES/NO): NO